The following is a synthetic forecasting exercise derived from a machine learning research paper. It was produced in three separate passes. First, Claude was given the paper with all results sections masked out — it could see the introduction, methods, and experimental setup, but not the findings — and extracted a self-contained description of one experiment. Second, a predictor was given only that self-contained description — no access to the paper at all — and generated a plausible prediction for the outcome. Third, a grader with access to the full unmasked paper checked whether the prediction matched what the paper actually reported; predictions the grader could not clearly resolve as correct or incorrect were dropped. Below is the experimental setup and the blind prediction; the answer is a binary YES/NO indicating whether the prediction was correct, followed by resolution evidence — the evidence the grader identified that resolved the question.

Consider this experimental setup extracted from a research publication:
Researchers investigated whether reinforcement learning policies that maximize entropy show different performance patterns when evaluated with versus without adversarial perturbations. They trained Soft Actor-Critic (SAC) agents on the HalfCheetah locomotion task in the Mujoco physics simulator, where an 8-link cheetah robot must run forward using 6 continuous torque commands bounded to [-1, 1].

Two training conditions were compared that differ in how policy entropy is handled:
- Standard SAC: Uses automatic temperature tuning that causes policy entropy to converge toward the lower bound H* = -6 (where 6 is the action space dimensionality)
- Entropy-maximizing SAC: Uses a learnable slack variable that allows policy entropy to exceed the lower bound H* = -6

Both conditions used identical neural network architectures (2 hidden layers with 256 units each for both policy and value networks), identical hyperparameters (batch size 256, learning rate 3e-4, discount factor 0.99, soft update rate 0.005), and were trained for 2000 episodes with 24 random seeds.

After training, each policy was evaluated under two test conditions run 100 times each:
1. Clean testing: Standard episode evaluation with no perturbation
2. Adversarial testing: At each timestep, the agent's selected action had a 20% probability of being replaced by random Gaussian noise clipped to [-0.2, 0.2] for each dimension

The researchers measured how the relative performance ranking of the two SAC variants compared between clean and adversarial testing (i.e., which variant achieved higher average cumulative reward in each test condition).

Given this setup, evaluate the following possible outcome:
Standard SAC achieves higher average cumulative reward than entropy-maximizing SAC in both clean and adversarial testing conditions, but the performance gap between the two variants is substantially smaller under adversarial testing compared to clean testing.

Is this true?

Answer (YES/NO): NO